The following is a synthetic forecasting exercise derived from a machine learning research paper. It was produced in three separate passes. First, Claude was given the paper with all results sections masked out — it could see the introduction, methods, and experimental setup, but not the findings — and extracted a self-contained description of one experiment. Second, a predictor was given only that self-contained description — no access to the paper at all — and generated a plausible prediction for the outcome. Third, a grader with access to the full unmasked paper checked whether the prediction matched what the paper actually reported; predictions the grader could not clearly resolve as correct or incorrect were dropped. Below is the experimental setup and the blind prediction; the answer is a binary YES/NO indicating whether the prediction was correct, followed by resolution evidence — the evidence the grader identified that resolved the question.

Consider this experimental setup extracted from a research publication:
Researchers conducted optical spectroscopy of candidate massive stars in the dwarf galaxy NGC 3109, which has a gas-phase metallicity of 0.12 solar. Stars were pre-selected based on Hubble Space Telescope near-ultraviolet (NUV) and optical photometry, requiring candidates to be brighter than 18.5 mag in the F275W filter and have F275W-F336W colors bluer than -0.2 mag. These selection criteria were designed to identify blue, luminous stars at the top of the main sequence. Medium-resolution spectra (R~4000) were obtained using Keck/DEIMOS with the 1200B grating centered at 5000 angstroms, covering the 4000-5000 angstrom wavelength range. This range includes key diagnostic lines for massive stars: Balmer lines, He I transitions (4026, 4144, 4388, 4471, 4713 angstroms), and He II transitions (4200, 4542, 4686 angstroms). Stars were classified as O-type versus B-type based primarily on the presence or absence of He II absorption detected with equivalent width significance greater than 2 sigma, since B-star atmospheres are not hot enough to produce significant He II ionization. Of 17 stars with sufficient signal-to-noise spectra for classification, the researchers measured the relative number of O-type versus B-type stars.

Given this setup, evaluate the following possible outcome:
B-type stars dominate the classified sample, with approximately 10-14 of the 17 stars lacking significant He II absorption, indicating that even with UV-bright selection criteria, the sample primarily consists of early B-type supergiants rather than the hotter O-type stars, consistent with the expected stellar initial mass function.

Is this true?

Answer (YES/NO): NO